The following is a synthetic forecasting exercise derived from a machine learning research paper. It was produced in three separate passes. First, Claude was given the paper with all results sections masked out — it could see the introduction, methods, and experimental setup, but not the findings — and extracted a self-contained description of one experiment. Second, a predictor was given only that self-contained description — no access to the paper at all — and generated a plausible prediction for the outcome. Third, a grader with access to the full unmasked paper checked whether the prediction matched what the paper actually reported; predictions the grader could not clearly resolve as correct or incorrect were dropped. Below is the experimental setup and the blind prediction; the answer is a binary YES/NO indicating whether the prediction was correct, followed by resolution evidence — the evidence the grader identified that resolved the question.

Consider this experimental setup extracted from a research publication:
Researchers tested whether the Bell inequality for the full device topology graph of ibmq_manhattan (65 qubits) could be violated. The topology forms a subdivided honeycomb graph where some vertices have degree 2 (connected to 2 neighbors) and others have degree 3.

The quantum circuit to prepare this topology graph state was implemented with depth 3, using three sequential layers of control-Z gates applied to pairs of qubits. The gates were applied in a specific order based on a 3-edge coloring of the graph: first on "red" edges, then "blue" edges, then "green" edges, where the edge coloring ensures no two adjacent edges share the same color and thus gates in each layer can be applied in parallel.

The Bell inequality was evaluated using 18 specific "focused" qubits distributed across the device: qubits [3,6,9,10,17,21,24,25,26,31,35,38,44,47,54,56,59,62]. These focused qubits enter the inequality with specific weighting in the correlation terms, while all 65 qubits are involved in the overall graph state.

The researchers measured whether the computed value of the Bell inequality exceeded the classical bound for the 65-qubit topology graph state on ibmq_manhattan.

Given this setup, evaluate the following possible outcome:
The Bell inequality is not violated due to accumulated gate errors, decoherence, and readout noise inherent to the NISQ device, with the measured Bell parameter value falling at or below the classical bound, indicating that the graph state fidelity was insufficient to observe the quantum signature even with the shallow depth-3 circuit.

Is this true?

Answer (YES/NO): NO